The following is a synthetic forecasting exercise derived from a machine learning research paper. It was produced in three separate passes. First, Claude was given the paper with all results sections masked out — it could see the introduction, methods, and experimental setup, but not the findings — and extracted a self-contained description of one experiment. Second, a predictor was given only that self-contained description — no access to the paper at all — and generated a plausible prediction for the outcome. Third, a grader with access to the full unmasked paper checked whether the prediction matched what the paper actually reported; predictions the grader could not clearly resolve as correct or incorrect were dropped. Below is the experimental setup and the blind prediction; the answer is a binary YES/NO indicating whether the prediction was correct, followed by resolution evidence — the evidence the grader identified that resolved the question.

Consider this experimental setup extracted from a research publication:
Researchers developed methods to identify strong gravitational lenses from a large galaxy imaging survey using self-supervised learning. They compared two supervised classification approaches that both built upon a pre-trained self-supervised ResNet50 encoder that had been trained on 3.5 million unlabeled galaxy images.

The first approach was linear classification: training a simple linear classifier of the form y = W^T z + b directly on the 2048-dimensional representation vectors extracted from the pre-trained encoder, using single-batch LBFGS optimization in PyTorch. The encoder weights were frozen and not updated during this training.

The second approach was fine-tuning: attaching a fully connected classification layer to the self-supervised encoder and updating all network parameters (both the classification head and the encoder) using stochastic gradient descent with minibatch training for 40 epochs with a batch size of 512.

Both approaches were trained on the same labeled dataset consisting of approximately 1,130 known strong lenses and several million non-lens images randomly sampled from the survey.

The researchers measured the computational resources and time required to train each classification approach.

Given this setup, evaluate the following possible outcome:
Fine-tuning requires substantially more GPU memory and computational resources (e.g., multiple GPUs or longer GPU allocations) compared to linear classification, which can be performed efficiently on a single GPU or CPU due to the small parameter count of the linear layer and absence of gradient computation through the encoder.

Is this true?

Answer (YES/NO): YES